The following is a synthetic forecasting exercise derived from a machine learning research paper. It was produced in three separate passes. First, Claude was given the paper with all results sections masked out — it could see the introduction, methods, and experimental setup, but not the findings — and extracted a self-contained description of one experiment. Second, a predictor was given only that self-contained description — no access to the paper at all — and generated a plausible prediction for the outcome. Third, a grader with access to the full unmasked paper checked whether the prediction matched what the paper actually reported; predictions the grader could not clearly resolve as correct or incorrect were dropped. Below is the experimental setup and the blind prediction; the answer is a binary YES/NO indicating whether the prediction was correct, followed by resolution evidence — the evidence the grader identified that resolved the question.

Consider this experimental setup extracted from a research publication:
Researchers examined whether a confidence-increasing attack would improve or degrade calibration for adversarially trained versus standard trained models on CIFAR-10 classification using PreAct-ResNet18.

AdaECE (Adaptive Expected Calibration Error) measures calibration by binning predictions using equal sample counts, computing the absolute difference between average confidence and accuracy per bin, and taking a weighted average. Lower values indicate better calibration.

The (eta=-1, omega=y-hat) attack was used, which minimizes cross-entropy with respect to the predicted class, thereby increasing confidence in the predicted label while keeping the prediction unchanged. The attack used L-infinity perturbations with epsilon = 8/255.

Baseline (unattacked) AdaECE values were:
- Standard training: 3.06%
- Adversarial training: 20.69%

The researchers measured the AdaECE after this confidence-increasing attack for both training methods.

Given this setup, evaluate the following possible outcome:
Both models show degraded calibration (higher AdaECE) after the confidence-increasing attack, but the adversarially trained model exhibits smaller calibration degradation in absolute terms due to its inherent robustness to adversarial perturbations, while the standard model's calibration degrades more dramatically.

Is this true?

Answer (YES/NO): NO